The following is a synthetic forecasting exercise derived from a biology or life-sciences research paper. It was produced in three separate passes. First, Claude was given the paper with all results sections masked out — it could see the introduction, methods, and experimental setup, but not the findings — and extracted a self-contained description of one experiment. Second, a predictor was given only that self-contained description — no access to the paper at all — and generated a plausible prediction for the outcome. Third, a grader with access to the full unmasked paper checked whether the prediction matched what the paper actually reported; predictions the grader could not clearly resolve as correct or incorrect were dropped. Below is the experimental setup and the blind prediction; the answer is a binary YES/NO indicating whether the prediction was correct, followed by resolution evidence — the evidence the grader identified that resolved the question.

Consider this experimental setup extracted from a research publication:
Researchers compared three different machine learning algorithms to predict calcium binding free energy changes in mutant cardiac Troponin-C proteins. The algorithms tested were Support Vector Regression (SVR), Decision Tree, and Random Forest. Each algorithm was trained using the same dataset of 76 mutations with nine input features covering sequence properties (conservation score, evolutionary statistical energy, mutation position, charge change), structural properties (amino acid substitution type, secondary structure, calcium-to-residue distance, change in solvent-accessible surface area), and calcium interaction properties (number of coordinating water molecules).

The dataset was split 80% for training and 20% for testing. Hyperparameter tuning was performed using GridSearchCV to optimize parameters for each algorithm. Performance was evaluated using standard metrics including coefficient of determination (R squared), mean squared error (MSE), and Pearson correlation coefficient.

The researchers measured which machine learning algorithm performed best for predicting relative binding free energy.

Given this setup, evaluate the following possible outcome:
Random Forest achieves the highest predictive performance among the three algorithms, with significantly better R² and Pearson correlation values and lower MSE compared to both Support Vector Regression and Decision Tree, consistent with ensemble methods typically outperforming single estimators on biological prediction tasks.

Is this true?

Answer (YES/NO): NO